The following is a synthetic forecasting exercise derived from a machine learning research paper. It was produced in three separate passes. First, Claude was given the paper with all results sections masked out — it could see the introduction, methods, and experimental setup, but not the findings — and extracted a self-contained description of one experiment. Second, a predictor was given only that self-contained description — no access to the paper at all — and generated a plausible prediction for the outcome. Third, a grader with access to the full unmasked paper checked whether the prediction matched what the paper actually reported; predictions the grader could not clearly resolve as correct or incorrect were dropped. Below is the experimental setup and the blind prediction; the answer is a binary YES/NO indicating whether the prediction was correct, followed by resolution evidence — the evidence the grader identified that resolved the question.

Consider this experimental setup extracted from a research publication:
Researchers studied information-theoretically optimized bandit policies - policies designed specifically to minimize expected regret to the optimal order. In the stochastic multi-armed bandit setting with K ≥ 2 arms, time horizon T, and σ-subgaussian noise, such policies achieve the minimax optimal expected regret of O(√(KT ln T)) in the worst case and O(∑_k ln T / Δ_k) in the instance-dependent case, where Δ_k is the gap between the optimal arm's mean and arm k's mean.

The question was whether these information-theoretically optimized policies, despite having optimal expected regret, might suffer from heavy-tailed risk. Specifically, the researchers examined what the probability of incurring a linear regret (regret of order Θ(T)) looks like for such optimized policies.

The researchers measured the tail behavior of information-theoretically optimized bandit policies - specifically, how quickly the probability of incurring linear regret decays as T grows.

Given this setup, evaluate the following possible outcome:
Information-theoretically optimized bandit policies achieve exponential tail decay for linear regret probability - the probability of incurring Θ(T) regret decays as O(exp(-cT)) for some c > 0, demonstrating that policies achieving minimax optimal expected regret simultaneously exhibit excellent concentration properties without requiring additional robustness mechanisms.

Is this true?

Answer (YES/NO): NO